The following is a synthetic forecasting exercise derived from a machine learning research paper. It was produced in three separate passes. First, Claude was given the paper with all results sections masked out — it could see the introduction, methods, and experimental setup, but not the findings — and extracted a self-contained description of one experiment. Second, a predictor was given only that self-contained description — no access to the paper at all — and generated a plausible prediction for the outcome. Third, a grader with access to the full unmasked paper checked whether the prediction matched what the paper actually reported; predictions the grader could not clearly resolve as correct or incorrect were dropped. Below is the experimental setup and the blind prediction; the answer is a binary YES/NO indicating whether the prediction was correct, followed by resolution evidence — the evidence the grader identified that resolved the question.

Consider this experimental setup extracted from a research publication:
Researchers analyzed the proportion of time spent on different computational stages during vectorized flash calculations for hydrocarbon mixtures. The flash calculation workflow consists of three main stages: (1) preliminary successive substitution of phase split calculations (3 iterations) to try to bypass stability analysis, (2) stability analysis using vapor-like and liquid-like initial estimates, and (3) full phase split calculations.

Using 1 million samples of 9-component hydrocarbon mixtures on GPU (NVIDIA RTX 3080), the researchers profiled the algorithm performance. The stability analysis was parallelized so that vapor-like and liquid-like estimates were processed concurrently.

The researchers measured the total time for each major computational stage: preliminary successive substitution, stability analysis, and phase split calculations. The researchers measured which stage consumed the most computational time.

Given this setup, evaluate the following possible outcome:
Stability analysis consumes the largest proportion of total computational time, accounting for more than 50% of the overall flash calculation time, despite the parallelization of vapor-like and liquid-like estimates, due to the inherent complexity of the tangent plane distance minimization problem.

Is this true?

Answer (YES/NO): NO